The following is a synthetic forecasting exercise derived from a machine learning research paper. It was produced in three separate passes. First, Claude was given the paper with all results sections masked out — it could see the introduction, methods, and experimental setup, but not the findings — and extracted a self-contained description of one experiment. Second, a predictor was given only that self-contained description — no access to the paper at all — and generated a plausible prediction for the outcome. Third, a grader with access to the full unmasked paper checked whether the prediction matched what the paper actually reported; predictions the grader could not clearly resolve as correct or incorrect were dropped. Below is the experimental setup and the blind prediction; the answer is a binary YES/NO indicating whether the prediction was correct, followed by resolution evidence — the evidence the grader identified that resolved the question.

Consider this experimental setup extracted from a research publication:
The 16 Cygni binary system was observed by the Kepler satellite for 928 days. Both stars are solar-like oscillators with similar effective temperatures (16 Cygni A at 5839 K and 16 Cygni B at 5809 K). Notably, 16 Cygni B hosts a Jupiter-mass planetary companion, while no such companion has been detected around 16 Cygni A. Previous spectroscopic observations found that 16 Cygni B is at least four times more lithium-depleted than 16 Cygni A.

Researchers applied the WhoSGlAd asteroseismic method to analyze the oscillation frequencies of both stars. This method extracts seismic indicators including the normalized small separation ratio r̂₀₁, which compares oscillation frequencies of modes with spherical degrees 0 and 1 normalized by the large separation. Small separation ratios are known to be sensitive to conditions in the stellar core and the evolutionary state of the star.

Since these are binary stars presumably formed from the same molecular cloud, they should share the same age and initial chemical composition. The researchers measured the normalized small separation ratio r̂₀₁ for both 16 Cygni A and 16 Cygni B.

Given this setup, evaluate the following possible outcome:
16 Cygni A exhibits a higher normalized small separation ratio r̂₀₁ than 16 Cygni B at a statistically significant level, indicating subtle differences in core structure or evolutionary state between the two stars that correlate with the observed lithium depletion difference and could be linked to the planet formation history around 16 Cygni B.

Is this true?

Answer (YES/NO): NO